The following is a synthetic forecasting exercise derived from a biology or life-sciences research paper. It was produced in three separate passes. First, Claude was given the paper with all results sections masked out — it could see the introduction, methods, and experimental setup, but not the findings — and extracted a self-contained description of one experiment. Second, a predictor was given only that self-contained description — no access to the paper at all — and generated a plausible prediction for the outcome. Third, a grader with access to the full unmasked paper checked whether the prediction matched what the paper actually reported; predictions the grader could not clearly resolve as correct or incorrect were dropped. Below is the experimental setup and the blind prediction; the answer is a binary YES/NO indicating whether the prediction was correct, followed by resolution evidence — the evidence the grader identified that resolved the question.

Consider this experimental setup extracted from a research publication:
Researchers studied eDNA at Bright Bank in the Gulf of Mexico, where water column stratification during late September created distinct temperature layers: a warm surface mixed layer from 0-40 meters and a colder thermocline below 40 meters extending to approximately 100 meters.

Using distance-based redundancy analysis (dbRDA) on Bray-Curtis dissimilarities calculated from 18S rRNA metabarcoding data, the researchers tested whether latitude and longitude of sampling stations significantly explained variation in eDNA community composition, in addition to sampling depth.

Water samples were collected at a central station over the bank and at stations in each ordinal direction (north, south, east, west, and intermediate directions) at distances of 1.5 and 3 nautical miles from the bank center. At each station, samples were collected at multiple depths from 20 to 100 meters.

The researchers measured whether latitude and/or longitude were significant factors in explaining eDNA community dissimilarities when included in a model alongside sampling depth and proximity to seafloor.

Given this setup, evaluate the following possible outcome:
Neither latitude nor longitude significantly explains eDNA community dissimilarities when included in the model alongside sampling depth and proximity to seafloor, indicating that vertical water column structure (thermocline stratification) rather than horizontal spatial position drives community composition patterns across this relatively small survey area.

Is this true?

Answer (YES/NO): YES